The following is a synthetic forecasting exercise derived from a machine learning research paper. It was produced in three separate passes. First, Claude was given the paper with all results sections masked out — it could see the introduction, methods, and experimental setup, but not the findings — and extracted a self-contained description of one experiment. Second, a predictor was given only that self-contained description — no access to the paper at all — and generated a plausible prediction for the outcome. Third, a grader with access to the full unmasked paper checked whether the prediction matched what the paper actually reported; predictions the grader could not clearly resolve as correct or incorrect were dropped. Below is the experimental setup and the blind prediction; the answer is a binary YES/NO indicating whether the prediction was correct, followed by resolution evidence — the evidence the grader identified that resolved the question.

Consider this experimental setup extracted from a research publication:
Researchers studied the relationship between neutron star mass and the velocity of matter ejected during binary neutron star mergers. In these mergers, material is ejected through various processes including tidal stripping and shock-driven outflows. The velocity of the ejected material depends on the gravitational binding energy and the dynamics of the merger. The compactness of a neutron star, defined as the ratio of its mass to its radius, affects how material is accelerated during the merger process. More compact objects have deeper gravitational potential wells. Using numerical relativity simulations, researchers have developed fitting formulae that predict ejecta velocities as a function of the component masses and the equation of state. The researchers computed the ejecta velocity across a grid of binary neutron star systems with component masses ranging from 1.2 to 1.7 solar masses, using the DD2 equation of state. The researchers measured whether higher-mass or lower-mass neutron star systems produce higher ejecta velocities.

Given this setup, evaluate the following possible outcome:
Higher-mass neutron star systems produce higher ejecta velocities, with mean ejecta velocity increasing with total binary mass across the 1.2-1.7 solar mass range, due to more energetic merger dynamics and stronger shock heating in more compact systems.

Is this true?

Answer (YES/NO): YES